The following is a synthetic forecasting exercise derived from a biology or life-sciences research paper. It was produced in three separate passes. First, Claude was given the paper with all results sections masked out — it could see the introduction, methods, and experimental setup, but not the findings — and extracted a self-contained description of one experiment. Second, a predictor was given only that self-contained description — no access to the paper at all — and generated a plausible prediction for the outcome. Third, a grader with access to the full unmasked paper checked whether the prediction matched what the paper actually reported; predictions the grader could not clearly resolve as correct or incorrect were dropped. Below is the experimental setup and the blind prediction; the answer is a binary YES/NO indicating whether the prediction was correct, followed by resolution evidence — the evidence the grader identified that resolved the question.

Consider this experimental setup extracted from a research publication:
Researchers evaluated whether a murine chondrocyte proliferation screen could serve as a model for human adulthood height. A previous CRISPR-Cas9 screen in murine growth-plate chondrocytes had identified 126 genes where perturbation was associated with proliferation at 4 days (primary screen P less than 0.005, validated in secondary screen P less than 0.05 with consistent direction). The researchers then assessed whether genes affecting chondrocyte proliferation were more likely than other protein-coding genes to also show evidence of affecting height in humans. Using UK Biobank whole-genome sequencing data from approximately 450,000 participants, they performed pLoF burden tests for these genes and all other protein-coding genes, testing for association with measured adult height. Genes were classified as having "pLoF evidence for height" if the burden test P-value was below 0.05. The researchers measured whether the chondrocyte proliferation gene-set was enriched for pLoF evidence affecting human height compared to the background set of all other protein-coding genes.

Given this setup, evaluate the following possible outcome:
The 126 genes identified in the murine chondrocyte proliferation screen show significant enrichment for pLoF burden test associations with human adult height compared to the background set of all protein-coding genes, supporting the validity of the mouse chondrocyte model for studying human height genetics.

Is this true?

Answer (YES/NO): NO